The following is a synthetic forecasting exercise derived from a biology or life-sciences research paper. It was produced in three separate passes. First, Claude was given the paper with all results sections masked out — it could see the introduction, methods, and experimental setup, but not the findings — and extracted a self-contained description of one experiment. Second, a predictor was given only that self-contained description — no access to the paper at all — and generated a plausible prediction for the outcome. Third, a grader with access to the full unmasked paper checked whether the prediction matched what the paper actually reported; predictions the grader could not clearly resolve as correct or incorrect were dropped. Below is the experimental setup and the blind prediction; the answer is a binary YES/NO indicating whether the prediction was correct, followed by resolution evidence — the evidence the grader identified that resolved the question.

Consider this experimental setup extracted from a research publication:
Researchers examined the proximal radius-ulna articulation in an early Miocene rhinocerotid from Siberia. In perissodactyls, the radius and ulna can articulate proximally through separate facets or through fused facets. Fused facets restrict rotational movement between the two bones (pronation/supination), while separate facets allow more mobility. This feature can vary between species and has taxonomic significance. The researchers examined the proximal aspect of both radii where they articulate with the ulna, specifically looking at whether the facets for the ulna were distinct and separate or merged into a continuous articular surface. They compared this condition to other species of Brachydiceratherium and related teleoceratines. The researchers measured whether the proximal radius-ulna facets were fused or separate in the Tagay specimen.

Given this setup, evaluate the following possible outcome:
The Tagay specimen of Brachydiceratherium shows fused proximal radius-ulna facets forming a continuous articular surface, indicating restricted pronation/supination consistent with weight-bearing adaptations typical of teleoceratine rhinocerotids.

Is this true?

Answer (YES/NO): YES